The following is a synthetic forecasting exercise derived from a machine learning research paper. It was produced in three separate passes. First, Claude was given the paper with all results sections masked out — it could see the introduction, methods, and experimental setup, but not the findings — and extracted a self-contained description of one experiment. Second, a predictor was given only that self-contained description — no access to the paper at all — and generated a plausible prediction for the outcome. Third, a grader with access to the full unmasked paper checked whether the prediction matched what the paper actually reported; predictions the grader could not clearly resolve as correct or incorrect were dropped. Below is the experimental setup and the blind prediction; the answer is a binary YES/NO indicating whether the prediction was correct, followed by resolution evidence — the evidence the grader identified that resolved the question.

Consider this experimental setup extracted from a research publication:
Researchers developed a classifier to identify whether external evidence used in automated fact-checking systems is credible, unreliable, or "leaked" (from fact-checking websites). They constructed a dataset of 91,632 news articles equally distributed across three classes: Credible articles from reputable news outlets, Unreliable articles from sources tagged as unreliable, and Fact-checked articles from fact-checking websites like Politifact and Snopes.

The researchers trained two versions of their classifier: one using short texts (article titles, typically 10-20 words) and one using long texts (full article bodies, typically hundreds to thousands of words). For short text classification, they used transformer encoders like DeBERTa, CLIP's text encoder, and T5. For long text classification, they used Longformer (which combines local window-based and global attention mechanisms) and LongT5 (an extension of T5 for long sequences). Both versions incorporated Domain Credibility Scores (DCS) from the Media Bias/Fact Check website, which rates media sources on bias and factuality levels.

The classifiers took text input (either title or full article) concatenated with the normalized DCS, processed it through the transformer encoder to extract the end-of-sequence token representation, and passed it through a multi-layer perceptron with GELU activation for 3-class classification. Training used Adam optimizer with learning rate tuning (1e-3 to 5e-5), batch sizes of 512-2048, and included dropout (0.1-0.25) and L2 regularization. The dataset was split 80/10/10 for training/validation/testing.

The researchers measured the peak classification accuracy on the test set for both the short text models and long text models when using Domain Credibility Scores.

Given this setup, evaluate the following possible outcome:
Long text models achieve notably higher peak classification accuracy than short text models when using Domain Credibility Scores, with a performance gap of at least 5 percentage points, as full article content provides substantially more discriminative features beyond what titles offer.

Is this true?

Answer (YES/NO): NO